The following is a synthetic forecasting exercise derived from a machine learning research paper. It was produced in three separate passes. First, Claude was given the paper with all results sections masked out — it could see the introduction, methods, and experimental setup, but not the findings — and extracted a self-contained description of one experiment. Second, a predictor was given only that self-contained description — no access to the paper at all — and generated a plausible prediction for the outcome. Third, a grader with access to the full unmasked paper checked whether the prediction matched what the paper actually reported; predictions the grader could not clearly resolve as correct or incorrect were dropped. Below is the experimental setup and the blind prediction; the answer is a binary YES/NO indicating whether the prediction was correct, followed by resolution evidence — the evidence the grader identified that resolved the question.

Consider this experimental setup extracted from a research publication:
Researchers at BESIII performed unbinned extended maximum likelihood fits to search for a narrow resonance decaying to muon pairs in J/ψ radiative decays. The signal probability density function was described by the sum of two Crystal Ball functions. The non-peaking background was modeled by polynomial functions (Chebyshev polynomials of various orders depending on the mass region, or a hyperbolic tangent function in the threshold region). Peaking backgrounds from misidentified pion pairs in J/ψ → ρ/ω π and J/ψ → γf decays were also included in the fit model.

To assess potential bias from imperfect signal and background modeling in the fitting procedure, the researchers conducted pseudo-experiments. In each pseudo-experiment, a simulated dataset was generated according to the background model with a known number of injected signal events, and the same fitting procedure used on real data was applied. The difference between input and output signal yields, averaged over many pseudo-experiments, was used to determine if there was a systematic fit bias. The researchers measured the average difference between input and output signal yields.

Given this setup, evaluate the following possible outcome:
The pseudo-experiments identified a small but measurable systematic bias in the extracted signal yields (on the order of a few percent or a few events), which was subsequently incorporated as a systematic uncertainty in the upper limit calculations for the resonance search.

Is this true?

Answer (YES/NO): NO